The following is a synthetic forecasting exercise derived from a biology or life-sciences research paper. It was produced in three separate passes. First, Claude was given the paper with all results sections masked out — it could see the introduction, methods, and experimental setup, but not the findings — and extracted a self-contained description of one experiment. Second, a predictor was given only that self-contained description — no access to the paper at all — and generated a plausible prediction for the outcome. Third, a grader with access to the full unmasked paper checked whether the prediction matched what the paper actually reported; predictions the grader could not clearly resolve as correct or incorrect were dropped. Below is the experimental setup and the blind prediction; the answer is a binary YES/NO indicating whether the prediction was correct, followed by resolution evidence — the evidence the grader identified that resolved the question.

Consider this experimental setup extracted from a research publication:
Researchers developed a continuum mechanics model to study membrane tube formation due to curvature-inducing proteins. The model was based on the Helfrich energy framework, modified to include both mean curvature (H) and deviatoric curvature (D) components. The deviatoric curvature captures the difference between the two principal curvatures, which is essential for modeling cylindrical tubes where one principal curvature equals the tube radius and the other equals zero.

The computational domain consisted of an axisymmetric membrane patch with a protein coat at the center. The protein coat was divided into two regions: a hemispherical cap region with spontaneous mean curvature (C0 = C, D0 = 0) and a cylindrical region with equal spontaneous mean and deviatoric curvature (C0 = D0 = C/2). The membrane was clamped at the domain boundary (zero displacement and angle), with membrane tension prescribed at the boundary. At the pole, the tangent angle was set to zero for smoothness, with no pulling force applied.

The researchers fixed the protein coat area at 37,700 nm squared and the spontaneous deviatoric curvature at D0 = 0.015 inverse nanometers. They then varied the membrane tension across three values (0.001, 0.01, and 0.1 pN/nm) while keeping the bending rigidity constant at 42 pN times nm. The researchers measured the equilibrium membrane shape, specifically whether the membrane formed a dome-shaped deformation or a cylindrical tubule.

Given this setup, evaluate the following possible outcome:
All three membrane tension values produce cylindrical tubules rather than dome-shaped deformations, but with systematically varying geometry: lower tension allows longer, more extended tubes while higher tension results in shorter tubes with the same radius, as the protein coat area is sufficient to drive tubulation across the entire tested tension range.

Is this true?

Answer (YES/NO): NO